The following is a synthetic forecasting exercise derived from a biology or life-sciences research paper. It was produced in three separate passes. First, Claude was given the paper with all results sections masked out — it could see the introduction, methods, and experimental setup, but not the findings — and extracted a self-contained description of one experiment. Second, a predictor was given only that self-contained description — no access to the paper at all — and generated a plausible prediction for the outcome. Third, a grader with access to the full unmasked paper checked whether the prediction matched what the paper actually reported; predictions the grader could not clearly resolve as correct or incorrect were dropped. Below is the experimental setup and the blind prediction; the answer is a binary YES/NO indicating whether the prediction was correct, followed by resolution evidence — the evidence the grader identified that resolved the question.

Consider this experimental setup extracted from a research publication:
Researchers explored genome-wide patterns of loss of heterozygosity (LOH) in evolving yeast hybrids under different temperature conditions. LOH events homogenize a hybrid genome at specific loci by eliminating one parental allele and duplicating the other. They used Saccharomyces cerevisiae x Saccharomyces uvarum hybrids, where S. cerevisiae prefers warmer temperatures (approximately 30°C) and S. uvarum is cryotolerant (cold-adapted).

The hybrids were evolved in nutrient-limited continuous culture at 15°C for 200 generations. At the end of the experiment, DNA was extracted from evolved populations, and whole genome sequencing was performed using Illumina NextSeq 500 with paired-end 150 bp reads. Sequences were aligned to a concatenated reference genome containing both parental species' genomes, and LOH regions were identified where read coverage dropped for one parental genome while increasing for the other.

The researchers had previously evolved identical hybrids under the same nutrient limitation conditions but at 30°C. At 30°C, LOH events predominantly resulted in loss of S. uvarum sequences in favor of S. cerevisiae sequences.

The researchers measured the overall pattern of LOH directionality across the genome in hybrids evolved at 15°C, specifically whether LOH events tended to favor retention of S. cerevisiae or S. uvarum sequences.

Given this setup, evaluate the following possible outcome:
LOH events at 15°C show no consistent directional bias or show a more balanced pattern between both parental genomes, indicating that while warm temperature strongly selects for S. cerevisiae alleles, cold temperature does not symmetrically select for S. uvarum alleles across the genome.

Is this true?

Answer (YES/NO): NO